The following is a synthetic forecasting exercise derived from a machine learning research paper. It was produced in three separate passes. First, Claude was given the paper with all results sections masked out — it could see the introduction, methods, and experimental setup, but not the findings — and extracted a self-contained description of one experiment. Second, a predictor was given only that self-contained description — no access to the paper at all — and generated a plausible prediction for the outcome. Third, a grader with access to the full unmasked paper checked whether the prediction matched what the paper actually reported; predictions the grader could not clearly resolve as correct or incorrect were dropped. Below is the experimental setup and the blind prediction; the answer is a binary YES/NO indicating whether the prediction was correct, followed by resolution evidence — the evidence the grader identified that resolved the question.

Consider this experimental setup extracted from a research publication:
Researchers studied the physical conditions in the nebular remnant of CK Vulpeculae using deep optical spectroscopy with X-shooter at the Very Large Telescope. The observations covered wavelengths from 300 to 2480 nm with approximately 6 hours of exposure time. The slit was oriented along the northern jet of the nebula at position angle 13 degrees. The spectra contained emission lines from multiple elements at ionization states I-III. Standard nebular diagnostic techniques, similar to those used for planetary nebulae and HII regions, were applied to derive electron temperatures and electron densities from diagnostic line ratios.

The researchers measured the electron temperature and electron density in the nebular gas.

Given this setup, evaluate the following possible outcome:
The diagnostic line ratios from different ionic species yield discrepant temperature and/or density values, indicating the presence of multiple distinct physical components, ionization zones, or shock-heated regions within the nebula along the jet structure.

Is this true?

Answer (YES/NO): YES